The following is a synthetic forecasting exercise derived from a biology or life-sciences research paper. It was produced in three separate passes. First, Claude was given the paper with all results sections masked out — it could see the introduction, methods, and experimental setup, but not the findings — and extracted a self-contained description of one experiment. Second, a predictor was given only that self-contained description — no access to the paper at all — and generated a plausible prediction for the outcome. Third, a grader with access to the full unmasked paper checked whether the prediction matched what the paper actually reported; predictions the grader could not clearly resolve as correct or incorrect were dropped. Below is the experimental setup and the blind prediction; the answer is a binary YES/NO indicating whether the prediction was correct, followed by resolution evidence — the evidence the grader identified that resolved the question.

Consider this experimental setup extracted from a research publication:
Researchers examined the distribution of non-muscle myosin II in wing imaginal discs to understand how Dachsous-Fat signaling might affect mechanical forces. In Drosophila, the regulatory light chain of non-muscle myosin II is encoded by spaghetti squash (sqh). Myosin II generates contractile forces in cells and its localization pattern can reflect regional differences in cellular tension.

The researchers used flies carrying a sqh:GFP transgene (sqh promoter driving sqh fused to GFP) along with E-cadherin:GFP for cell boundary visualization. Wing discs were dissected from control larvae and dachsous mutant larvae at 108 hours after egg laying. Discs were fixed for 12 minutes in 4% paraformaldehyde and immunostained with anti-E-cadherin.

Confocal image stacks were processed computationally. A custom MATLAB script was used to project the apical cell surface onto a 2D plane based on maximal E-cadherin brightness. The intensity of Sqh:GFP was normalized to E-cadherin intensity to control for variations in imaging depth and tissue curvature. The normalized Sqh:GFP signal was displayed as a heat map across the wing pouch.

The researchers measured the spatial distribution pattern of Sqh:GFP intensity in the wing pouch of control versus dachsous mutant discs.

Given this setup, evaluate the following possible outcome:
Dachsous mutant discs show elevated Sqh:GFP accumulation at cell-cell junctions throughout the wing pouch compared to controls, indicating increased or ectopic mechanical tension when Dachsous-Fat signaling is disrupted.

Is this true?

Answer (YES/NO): NO